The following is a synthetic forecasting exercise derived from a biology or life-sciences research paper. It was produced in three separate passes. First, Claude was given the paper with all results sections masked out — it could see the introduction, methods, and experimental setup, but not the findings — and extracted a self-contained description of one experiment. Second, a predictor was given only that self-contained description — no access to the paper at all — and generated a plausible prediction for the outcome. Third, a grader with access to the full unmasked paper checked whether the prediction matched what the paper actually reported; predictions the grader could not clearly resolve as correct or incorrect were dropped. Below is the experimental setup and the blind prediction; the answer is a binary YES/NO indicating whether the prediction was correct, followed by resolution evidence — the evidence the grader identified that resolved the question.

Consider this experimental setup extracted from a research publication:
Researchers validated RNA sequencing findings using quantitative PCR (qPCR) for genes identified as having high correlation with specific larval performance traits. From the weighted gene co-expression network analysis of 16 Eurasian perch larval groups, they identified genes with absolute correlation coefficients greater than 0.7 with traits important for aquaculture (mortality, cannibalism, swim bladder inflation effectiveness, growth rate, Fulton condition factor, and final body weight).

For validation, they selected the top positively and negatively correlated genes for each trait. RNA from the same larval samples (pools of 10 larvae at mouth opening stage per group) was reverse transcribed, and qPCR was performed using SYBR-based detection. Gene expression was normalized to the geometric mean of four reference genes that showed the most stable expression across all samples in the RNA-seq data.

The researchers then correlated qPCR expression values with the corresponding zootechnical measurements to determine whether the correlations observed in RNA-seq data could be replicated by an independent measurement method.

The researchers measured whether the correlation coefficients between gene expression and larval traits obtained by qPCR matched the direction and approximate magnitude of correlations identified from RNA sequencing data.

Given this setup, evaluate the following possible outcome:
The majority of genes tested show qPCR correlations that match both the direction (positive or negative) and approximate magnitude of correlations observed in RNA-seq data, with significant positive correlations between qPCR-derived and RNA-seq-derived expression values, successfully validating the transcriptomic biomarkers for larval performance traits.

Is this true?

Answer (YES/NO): NO